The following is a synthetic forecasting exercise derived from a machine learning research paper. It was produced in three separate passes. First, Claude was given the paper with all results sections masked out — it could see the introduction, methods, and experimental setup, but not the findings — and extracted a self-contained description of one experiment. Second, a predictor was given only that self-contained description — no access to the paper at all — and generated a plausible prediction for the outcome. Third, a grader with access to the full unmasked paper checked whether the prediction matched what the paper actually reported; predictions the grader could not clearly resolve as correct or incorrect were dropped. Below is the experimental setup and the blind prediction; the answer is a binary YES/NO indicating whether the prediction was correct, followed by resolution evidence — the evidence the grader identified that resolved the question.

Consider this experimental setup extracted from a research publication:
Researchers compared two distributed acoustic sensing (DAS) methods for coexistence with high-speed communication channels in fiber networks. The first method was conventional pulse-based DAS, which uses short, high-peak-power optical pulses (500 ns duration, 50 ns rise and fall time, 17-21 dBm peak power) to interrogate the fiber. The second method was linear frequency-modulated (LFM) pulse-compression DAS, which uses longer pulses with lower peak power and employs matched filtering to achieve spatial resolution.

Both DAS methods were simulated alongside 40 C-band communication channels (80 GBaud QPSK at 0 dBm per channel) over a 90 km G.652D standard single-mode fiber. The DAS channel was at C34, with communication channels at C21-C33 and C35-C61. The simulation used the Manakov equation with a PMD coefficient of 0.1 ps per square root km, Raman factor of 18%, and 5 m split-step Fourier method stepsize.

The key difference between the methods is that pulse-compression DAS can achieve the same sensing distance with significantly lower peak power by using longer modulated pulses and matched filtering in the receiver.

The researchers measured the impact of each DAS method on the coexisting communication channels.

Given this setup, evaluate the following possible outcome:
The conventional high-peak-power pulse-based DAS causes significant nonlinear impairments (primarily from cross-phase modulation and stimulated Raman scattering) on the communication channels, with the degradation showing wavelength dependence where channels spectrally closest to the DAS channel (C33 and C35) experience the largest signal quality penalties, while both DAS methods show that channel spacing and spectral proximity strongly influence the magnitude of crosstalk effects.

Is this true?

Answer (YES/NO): NO